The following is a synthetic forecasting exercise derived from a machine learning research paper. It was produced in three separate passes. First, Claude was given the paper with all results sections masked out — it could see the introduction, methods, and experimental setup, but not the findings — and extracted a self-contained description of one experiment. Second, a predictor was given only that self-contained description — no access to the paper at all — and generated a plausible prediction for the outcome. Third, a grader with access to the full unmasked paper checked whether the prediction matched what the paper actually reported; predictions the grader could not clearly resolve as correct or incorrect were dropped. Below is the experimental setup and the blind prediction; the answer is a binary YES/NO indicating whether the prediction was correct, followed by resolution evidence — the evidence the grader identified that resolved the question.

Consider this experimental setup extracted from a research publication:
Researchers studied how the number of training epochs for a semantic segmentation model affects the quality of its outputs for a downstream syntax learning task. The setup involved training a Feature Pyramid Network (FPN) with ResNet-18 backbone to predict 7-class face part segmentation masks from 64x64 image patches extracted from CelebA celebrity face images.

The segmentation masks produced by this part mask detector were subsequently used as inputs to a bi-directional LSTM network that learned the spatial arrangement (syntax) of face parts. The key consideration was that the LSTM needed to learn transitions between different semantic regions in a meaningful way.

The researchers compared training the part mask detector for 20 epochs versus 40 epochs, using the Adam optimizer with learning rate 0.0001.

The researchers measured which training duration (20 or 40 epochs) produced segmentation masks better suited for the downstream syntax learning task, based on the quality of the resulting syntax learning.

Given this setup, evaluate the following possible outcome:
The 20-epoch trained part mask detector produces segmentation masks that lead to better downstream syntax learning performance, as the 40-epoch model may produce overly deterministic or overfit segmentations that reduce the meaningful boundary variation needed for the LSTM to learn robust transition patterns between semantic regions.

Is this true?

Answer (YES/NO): NO